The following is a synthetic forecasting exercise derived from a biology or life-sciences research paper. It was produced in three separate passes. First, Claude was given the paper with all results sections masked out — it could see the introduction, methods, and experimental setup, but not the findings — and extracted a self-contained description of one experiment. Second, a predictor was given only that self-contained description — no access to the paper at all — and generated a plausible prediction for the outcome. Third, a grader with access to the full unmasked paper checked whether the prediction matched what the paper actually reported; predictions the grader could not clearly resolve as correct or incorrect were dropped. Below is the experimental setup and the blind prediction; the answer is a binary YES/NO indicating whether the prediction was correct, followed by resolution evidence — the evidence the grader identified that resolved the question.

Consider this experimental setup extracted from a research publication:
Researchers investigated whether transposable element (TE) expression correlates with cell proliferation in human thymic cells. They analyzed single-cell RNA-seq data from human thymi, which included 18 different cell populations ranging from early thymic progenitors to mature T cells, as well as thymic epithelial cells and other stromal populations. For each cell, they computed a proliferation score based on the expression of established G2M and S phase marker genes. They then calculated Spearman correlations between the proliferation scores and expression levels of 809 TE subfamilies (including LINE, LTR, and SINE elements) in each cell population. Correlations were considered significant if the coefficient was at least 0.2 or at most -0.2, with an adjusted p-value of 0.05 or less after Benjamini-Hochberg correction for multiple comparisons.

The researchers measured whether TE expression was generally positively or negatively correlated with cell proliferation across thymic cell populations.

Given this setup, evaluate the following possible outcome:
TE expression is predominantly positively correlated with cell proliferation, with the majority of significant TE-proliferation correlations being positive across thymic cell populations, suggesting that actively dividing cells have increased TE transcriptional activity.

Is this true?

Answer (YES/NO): NO